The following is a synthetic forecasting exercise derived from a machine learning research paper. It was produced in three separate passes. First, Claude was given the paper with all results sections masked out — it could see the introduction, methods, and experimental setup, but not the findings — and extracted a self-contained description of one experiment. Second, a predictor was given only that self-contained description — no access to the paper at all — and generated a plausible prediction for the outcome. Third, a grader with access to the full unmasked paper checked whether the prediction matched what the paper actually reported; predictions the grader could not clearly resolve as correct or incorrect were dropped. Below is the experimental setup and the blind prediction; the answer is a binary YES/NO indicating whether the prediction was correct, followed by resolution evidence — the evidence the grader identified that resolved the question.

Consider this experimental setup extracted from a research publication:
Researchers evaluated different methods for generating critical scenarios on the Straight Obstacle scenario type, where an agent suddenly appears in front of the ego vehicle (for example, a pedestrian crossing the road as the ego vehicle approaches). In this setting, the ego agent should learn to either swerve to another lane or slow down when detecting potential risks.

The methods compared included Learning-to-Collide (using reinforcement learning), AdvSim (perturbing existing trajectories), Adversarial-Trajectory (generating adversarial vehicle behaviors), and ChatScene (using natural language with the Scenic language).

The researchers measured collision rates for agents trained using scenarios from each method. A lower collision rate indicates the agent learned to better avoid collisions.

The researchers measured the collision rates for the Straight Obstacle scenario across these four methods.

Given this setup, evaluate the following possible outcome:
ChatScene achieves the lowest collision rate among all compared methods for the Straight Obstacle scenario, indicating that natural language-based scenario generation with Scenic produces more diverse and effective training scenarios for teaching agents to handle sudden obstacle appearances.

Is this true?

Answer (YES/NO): NO